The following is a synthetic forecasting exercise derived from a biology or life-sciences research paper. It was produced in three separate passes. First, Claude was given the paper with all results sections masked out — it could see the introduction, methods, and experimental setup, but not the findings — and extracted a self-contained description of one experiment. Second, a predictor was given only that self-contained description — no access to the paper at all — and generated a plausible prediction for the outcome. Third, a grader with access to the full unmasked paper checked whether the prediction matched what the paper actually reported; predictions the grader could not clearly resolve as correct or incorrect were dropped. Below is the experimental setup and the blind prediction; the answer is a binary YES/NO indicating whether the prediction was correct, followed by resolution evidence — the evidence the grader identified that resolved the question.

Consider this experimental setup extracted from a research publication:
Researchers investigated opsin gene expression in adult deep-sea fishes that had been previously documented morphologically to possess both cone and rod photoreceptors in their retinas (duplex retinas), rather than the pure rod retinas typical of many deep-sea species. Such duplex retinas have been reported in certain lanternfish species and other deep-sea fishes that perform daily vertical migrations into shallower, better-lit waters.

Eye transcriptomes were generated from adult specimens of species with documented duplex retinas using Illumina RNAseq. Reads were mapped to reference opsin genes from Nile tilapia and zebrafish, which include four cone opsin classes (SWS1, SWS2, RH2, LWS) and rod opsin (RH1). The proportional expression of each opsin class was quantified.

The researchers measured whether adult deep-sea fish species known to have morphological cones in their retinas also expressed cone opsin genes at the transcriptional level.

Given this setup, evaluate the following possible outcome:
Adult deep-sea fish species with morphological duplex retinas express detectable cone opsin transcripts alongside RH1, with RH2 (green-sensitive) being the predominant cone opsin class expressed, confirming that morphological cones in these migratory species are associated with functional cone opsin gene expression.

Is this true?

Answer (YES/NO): YES